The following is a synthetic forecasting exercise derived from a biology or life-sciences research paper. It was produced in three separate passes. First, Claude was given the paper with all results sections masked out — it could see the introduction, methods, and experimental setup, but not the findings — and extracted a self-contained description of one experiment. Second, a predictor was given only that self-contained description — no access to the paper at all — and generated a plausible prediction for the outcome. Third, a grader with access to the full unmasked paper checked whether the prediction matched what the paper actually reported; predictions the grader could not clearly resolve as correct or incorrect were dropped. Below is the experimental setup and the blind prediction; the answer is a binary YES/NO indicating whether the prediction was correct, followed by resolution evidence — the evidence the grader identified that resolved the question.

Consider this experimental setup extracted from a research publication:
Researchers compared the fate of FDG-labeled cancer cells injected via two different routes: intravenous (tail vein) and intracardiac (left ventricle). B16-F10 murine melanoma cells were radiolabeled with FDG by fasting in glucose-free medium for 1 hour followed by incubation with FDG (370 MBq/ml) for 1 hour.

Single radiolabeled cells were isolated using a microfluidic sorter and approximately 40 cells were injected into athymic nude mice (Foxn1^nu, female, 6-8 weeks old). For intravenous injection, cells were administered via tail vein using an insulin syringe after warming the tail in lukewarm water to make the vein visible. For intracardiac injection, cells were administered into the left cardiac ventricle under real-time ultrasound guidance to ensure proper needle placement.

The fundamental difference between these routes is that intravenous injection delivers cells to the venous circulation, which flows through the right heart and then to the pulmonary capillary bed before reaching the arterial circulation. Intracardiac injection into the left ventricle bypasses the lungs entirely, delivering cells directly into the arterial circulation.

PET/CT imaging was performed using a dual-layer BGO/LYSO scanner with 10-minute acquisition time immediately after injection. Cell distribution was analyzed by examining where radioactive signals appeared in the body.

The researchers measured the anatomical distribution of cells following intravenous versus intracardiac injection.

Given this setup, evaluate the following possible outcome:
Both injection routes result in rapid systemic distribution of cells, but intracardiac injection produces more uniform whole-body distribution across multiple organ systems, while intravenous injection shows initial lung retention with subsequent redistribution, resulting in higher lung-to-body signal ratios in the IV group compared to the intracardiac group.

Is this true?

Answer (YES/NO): NO